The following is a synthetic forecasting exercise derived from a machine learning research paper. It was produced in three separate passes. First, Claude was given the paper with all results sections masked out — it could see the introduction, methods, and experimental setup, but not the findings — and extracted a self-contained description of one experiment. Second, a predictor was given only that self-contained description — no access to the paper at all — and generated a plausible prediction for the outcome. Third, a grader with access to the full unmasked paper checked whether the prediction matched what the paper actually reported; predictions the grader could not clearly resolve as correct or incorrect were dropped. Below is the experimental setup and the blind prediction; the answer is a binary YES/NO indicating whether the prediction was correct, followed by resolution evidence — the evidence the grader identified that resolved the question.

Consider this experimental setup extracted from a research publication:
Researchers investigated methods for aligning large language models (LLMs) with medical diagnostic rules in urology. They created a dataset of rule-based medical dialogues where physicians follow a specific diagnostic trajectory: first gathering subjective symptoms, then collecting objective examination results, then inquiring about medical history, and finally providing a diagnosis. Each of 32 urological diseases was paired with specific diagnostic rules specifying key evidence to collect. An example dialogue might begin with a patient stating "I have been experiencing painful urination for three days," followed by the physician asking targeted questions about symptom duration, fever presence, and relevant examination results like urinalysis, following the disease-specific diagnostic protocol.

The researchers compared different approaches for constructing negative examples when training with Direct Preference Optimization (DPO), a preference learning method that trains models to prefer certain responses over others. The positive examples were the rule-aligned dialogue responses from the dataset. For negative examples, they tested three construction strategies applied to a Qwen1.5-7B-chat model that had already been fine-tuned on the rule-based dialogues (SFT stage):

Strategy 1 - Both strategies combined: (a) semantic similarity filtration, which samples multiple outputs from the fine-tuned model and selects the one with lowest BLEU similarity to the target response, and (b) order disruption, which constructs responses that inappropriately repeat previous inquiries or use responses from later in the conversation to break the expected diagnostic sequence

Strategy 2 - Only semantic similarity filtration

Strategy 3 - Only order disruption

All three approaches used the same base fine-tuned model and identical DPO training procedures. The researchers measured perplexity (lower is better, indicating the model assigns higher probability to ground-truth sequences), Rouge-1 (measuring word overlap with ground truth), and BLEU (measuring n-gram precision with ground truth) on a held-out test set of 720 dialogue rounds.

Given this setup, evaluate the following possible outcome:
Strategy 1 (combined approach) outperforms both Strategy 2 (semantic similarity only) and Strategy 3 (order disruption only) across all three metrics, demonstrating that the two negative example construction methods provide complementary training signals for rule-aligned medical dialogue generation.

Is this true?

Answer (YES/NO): NO